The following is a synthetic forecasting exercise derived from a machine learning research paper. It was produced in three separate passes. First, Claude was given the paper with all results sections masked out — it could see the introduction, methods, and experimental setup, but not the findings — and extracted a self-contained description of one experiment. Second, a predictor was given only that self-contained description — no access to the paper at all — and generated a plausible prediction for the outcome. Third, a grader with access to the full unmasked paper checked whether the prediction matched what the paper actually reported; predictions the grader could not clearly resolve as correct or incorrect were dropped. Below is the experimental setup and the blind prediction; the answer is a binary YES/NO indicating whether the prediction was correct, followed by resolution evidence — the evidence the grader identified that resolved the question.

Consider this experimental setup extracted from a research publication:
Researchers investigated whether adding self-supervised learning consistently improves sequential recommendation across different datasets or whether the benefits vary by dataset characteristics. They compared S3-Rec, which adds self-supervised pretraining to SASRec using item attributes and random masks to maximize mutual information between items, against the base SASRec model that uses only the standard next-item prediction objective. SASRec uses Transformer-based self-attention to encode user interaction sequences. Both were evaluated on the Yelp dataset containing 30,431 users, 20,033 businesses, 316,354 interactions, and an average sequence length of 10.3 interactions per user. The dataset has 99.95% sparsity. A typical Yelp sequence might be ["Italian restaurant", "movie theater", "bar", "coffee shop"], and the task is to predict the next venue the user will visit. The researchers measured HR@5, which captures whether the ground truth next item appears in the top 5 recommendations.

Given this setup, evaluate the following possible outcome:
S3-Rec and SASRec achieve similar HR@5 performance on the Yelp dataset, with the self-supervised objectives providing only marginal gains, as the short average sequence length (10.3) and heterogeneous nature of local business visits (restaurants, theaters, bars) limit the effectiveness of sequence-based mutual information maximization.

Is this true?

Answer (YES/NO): NO